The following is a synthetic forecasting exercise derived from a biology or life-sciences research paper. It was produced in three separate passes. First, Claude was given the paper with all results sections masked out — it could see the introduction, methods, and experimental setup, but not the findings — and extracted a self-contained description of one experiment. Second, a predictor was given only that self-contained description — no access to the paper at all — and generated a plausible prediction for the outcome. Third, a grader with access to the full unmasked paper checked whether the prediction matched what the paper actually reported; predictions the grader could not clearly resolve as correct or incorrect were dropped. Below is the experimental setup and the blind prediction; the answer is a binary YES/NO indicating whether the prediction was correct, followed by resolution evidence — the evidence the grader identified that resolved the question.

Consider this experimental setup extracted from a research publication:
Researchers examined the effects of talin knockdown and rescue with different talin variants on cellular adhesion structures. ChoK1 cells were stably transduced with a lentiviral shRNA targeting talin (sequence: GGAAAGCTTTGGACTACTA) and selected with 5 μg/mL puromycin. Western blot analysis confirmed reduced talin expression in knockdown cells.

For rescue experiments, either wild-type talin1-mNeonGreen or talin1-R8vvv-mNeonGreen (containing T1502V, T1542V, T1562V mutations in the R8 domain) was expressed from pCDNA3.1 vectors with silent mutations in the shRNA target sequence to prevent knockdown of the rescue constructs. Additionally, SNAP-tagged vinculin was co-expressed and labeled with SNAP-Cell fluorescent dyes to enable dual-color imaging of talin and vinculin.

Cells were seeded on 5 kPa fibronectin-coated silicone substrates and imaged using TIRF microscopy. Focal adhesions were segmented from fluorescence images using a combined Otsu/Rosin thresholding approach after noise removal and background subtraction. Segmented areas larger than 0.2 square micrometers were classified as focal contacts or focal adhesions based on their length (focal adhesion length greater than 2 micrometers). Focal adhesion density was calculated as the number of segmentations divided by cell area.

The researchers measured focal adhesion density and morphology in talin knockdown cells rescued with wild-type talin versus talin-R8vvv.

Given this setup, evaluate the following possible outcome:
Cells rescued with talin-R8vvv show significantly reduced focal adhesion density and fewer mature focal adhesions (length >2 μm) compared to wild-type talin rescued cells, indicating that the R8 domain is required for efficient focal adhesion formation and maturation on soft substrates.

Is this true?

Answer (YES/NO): YES